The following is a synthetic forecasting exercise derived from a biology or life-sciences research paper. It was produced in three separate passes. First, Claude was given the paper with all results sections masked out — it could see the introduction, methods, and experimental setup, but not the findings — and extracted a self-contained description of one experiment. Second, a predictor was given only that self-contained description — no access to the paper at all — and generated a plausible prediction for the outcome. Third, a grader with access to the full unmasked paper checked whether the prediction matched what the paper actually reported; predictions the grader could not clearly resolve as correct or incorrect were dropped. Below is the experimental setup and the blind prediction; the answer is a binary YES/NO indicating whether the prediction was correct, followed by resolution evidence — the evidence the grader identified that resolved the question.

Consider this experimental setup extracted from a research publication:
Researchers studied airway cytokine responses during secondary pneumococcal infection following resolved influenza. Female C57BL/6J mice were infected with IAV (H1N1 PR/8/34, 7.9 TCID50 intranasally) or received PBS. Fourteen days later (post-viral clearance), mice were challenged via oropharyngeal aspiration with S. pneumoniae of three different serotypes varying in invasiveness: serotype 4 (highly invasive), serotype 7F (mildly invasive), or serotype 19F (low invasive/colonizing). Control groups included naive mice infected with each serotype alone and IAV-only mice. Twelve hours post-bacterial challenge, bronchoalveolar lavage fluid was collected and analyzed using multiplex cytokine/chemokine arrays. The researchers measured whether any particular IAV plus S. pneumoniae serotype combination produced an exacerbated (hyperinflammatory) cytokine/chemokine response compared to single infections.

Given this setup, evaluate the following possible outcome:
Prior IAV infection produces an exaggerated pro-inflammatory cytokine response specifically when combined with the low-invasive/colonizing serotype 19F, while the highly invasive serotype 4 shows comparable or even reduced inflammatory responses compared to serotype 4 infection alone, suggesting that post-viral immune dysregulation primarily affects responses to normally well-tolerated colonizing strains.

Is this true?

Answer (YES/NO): NO